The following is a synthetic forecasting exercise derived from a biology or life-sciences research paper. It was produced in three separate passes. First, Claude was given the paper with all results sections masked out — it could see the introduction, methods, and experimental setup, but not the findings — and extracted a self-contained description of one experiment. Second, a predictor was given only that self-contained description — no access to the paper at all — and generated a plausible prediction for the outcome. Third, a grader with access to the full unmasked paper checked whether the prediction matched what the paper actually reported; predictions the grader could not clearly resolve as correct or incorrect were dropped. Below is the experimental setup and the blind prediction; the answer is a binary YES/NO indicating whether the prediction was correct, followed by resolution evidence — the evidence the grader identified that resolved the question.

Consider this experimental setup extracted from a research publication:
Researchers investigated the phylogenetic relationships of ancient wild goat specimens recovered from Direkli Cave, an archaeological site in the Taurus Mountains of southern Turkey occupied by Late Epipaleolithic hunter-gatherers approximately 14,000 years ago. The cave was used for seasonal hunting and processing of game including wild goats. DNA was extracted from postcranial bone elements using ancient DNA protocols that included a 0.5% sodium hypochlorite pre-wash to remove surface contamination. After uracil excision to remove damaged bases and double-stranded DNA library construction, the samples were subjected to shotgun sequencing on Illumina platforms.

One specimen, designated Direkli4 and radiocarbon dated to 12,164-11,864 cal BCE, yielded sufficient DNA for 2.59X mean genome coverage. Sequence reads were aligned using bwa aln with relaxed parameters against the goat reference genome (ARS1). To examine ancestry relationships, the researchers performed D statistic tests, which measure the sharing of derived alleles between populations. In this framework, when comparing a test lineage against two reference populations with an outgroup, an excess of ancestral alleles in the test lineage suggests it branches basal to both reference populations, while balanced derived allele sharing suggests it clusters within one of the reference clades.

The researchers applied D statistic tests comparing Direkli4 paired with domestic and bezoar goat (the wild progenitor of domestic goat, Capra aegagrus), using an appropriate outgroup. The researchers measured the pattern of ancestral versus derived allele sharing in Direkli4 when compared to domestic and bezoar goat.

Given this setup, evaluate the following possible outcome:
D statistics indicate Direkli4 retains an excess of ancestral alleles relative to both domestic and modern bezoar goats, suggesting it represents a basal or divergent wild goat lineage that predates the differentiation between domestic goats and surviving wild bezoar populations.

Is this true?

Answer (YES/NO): YES